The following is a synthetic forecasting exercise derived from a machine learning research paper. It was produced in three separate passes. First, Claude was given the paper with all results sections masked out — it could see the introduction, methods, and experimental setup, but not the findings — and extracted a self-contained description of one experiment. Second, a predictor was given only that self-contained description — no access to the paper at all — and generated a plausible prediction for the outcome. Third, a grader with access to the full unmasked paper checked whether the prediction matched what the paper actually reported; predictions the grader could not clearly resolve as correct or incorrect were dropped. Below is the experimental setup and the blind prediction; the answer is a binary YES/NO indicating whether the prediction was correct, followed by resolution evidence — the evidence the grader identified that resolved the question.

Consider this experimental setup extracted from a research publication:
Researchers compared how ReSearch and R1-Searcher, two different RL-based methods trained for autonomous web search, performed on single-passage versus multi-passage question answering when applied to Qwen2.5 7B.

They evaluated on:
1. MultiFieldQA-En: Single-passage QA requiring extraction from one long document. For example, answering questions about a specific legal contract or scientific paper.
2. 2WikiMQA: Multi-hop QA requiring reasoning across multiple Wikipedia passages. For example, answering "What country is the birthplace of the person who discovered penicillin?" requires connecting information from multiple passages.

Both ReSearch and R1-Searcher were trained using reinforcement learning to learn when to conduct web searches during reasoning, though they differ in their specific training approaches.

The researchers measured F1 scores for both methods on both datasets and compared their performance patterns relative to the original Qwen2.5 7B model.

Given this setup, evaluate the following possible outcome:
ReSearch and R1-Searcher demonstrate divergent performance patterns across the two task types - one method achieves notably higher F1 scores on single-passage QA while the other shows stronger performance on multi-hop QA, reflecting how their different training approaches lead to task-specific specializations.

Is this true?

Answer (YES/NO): NO